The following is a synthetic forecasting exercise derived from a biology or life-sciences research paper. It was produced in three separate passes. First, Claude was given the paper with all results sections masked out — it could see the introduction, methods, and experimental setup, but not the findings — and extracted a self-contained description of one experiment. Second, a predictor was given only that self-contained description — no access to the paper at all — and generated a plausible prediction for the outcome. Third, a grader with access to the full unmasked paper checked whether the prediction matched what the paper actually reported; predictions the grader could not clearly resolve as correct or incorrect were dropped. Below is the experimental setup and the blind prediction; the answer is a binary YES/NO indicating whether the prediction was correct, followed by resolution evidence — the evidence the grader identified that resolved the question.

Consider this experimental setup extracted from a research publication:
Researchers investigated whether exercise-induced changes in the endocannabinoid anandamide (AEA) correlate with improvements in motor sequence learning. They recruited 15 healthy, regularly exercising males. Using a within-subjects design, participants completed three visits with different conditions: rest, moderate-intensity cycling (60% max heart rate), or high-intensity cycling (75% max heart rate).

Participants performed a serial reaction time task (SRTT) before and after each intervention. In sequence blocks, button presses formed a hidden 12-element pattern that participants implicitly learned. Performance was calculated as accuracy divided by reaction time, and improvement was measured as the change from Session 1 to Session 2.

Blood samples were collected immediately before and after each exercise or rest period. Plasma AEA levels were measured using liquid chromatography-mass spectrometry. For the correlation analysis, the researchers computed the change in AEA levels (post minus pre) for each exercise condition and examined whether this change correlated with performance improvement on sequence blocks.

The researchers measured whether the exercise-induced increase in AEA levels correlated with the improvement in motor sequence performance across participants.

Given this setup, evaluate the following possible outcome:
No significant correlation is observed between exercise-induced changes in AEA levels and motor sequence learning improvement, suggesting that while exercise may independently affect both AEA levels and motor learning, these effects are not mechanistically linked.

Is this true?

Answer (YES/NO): NO